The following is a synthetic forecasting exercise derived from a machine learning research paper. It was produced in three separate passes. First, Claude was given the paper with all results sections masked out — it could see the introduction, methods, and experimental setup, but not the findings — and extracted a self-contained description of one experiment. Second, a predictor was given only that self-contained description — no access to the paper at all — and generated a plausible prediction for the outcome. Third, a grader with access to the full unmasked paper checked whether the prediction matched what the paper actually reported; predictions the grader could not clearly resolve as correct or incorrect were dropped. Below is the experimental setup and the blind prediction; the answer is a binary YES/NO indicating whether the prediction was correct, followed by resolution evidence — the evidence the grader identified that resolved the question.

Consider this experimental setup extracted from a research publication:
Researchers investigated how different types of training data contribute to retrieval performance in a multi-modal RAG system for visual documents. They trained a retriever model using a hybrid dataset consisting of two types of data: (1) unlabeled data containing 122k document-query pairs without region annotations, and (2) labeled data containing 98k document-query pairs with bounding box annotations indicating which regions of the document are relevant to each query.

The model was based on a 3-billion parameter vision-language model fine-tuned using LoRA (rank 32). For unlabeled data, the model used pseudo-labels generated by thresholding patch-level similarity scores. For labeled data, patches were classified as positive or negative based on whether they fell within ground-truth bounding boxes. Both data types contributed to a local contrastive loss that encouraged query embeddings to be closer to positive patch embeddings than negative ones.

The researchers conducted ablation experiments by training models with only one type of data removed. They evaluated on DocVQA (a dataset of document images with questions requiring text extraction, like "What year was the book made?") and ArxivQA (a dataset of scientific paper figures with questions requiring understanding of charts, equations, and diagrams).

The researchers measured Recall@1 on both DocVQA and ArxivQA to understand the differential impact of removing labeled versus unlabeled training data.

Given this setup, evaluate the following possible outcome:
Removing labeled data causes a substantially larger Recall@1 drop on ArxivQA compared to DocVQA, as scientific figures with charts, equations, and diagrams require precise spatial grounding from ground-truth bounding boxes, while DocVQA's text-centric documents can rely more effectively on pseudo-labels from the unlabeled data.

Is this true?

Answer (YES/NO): YES